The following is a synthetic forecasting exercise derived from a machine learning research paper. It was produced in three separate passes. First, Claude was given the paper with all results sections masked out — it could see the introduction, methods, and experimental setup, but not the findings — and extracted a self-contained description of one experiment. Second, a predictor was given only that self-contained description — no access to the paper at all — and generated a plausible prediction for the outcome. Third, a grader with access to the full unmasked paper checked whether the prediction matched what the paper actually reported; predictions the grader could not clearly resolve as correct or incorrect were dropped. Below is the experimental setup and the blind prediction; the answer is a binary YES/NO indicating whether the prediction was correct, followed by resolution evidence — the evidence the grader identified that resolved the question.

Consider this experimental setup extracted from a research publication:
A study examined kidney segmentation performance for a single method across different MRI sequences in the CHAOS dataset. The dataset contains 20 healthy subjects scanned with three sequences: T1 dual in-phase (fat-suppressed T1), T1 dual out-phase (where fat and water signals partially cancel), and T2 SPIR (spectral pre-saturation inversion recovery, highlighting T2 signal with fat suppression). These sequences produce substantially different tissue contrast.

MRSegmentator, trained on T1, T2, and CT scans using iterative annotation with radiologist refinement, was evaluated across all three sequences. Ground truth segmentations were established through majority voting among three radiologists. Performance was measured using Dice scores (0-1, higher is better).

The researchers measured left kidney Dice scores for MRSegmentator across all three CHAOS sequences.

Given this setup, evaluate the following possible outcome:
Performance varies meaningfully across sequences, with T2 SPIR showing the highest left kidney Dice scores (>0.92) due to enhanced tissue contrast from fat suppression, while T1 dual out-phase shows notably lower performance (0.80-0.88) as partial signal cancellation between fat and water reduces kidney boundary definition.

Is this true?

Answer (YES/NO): NO